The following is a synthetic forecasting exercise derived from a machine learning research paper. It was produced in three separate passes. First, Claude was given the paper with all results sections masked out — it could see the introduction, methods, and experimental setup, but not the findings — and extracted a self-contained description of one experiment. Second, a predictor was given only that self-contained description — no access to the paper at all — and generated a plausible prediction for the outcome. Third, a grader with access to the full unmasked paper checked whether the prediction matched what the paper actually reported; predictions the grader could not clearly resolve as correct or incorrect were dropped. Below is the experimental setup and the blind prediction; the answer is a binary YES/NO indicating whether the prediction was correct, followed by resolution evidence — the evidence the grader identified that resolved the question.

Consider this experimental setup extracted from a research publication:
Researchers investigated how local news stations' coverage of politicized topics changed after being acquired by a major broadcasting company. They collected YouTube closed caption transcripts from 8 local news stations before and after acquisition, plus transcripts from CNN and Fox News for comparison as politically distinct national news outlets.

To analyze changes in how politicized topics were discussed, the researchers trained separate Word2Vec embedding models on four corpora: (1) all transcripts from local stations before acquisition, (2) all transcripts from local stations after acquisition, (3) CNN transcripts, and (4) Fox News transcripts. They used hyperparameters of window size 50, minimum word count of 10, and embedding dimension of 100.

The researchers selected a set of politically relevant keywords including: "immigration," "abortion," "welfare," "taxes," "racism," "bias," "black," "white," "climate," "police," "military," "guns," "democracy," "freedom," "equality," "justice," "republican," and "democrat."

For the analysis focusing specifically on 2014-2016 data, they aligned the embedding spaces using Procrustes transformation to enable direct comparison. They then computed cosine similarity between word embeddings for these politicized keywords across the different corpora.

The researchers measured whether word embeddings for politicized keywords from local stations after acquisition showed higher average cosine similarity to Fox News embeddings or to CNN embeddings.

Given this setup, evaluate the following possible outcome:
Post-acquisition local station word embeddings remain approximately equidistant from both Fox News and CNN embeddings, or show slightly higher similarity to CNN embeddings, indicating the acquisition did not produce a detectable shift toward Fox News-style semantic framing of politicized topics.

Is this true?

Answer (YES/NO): YES